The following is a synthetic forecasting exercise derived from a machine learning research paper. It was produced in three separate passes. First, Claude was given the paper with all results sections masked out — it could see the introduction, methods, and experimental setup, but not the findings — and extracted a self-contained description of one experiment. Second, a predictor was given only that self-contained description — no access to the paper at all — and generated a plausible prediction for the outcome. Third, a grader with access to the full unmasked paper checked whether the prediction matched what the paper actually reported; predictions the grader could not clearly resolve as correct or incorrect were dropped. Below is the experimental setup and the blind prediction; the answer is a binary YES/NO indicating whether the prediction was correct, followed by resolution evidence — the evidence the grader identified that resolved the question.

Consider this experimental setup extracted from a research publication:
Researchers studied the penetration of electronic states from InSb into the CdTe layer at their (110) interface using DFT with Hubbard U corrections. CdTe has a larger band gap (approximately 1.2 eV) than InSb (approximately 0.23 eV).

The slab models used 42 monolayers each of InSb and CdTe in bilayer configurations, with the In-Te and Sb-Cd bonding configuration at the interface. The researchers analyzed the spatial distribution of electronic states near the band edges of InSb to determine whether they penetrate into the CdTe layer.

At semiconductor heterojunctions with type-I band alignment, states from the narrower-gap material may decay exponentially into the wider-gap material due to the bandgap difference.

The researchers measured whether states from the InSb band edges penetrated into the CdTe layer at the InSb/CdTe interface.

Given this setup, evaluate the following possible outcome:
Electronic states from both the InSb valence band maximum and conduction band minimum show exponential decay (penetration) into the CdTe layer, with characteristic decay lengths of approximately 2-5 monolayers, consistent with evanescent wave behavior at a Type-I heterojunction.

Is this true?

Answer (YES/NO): NO